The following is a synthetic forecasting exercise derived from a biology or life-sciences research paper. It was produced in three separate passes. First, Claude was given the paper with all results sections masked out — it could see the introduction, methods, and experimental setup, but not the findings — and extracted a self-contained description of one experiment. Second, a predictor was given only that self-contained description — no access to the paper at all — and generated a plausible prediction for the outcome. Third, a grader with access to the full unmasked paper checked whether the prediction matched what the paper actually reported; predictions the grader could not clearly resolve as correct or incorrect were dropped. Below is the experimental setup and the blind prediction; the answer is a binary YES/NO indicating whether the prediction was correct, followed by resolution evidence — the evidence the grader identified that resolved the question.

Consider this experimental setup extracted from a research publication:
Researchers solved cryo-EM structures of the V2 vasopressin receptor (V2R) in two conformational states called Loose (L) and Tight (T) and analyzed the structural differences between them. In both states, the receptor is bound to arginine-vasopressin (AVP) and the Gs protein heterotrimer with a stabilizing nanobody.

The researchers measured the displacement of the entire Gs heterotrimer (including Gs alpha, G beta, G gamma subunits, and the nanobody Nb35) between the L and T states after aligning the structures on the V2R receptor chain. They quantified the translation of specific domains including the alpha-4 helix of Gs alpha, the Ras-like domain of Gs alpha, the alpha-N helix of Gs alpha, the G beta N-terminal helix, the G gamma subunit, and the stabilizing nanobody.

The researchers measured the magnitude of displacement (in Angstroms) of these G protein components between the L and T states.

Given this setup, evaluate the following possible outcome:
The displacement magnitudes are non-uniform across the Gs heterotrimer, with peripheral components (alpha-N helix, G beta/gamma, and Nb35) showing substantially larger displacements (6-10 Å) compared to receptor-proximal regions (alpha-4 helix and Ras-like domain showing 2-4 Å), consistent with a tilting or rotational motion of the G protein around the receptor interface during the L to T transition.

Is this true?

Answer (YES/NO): NO